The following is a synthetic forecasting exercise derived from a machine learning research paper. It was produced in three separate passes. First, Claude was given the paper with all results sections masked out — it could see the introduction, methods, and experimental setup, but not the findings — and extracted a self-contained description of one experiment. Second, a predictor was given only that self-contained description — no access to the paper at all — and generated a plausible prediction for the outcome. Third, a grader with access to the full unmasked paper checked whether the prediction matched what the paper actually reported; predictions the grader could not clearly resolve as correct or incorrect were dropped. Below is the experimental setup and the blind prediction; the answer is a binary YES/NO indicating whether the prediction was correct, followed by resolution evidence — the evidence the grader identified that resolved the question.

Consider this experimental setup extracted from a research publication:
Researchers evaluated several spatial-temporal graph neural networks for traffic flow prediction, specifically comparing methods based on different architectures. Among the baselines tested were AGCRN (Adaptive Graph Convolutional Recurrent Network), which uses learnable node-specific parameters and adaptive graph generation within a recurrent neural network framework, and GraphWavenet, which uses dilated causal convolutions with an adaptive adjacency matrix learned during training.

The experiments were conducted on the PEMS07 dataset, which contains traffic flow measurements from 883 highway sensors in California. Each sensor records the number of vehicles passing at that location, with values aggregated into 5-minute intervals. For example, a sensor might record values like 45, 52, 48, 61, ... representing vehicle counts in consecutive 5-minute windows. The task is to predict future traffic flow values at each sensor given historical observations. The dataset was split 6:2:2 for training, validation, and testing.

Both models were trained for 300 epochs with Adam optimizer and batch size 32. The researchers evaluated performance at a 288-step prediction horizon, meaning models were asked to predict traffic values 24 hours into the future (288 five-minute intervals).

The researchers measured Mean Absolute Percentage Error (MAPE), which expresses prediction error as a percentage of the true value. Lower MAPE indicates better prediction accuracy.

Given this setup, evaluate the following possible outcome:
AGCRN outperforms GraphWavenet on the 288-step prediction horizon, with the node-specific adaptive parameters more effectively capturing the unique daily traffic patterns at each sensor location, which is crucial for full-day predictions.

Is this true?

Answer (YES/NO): NO